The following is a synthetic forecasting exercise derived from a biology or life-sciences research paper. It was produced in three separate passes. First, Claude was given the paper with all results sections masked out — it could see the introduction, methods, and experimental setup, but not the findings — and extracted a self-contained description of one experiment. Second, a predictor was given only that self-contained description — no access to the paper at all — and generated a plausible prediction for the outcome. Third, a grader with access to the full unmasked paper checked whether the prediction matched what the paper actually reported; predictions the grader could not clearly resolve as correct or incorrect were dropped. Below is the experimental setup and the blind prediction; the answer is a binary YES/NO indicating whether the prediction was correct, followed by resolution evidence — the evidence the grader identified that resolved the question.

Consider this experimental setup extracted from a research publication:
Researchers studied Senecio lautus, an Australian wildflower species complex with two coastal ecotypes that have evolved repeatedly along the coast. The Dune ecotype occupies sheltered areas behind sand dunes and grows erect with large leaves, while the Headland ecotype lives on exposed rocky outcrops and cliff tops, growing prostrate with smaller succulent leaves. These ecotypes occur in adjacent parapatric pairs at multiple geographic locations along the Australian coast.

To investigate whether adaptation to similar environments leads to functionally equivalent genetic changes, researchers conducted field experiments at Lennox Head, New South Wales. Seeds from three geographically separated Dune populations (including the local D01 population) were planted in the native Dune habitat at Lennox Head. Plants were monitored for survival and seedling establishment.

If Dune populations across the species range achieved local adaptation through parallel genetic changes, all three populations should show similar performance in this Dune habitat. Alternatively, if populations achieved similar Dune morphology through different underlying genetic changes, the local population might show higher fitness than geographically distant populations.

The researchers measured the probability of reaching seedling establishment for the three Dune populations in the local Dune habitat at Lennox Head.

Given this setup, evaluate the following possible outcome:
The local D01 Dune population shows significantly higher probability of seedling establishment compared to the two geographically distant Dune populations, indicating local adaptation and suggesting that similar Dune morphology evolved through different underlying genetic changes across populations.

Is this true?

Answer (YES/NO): NO